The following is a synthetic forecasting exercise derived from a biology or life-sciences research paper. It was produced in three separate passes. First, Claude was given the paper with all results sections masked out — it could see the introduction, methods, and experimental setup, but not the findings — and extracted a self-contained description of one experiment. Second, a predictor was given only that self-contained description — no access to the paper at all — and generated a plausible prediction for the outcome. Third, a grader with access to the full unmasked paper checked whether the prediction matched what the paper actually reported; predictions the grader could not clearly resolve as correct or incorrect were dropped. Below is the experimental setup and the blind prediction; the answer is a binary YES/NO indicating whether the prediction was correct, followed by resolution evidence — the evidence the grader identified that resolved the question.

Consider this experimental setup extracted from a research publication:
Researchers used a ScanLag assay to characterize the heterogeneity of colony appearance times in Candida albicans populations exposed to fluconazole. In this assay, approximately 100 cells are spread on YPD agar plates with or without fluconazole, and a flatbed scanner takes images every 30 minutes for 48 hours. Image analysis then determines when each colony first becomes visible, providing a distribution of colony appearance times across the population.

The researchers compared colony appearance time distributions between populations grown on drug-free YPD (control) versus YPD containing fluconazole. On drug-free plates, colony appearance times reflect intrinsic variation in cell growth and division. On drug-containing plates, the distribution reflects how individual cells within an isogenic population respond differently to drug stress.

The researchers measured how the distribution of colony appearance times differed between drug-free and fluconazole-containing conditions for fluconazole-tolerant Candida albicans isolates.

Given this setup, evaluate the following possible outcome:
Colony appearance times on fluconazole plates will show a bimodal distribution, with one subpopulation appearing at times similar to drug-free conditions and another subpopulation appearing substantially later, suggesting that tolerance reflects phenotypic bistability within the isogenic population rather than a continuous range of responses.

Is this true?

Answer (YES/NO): NO